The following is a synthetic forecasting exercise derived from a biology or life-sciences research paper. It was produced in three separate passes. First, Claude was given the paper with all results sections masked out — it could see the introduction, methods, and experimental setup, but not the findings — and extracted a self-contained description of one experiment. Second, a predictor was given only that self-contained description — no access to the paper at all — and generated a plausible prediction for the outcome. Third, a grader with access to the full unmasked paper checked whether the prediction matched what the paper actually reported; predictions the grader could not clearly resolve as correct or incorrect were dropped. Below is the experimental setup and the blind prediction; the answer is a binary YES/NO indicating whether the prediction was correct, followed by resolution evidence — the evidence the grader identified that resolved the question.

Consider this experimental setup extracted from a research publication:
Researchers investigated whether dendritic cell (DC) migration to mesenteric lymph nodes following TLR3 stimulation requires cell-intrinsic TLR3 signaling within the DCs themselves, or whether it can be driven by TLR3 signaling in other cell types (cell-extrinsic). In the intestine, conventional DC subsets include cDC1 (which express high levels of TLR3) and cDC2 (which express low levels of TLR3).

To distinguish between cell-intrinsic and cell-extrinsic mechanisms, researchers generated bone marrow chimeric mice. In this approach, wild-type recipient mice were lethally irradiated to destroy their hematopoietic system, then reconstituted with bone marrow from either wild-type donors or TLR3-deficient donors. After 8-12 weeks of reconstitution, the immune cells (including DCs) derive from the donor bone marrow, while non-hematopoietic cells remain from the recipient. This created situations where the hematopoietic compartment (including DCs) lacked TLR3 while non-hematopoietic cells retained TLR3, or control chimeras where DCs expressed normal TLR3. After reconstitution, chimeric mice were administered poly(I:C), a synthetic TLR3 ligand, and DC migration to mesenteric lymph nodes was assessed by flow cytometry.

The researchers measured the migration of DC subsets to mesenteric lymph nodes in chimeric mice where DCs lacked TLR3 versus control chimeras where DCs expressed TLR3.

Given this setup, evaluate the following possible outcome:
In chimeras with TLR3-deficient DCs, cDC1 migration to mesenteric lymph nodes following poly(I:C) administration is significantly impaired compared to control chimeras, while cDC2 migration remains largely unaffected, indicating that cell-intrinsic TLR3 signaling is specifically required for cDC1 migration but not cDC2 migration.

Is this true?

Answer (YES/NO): NO